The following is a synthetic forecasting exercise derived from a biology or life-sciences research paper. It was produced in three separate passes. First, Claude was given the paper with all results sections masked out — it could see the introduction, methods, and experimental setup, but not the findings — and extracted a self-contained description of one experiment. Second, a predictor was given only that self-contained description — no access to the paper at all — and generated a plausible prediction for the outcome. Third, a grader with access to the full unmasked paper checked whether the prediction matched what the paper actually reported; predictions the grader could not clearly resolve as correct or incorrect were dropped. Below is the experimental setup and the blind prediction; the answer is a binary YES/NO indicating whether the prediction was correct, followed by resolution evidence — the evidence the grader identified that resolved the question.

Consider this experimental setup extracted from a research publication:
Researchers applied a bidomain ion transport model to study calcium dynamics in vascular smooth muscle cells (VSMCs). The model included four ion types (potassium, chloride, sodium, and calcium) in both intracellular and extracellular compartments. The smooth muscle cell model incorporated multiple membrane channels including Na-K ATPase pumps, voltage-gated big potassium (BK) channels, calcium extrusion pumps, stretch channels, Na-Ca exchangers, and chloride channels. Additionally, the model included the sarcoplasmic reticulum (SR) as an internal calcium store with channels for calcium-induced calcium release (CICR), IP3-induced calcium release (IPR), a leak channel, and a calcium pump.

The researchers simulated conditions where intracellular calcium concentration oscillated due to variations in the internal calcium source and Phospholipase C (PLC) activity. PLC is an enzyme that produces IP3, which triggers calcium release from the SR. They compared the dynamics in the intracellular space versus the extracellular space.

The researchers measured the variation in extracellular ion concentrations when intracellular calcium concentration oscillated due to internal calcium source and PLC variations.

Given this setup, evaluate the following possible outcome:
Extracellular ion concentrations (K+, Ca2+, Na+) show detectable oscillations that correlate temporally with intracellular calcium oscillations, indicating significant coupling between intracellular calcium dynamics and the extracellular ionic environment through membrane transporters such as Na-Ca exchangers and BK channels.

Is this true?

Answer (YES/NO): NO